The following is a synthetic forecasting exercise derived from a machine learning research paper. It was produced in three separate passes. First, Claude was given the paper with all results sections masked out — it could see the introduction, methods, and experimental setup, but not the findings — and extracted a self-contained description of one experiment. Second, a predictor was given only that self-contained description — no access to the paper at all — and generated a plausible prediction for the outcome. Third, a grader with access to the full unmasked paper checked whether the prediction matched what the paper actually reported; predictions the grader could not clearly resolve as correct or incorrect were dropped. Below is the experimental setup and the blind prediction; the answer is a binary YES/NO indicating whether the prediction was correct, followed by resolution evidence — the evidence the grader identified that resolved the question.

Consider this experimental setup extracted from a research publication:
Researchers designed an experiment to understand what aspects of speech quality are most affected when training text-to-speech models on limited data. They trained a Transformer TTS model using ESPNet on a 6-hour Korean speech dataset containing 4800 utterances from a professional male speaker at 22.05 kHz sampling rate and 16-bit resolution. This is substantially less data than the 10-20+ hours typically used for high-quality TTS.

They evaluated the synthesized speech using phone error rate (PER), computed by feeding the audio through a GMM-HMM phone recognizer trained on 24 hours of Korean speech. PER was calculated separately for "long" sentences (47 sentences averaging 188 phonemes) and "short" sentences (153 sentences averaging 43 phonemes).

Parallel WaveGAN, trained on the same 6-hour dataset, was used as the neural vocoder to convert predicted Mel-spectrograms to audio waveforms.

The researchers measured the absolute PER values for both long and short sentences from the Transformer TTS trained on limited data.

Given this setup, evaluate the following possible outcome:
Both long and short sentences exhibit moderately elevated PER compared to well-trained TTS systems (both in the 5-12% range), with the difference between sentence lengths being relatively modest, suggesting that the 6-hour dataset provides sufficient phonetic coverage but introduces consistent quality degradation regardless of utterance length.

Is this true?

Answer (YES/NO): NO